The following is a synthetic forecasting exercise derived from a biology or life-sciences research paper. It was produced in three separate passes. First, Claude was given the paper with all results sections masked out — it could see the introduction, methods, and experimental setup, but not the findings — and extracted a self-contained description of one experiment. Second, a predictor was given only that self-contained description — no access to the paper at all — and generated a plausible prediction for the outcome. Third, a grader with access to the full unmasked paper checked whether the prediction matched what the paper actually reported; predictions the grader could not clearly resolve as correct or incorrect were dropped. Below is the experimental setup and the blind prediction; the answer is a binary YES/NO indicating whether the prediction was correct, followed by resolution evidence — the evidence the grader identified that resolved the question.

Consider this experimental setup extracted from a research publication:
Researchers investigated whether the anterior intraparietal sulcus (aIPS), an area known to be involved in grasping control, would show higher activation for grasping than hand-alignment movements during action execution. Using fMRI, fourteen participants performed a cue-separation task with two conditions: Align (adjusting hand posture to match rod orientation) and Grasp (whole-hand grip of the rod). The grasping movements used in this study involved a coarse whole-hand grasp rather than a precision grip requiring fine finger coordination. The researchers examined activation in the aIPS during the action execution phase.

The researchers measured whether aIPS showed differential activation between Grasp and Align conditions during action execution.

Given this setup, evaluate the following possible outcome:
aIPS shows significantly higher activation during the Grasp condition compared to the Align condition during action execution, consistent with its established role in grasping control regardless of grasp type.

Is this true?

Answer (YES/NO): NO